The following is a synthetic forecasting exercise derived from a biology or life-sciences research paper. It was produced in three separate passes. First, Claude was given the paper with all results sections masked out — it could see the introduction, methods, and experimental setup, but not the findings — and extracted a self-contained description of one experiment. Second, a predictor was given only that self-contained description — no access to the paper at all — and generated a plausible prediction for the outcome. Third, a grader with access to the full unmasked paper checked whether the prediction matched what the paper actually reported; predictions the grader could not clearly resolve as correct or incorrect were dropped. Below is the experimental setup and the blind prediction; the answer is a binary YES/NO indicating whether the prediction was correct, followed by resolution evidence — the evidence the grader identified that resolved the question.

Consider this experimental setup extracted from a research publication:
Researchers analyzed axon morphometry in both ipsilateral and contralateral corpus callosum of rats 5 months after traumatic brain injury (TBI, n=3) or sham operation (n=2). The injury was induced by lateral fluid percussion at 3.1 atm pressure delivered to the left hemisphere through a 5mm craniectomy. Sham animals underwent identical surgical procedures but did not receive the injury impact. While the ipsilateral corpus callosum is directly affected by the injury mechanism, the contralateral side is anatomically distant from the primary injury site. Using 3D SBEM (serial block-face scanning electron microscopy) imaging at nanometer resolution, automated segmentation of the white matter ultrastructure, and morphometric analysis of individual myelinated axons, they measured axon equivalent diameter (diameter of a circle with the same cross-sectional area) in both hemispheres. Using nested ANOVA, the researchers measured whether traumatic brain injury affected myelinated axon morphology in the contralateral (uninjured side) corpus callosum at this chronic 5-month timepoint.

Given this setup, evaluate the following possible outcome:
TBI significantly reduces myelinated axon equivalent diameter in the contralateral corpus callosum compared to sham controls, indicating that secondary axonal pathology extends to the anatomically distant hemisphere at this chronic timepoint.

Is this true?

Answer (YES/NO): NO